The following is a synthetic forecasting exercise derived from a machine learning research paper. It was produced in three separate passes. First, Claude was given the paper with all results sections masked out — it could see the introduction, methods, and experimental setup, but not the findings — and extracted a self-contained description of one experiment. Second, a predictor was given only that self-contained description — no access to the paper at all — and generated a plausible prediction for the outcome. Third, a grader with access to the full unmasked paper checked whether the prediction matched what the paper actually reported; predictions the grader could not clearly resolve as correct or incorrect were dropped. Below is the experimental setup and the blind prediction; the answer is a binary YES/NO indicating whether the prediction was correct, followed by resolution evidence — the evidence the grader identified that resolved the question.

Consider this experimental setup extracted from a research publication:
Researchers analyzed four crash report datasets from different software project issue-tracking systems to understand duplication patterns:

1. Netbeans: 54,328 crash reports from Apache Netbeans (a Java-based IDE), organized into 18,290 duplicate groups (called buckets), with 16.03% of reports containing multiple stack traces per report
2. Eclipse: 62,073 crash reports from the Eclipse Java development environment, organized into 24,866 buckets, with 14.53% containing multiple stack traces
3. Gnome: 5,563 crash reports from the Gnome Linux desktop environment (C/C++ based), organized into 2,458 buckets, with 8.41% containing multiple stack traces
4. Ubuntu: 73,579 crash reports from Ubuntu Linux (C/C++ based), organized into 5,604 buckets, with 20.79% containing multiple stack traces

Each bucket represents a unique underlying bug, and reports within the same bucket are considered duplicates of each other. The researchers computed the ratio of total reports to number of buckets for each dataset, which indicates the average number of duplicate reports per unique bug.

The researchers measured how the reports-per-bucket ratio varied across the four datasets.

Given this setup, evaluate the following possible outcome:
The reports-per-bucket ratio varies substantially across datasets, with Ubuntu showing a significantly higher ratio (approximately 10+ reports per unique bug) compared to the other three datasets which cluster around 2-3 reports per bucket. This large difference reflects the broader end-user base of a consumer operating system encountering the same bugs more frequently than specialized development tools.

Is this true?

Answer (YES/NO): YES